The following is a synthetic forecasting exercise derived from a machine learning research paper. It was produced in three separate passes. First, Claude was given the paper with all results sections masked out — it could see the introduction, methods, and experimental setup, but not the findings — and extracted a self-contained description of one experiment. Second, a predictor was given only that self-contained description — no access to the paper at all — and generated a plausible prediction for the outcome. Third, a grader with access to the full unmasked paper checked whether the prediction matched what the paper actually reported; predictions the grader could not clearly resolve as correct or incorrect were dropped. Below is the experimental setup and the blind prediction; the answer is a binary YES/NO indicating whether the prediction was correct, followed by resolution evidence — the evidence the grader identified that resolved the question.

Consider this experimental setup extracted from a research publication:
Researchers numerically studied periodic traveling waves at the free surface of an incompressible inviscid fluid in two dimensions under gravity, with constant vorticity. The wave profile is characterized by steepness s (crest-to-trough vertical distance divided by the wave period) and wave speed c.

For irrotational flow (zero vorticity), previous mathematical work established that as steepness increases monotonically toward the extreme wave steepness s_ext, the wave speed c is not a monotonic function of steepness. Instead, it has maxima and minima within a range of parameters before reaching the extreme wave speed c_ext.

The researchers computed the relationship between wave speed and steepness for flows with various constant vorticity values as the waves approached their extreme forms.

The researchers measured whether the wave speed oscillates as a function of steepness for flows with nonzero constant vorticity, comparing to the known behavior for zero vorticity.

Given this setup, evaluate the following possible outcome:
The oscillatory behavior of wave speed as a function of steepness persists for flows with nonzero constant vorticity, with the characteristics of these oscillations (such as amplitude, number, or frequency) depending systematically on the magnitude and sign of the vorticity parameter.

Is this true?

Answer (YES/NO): NO